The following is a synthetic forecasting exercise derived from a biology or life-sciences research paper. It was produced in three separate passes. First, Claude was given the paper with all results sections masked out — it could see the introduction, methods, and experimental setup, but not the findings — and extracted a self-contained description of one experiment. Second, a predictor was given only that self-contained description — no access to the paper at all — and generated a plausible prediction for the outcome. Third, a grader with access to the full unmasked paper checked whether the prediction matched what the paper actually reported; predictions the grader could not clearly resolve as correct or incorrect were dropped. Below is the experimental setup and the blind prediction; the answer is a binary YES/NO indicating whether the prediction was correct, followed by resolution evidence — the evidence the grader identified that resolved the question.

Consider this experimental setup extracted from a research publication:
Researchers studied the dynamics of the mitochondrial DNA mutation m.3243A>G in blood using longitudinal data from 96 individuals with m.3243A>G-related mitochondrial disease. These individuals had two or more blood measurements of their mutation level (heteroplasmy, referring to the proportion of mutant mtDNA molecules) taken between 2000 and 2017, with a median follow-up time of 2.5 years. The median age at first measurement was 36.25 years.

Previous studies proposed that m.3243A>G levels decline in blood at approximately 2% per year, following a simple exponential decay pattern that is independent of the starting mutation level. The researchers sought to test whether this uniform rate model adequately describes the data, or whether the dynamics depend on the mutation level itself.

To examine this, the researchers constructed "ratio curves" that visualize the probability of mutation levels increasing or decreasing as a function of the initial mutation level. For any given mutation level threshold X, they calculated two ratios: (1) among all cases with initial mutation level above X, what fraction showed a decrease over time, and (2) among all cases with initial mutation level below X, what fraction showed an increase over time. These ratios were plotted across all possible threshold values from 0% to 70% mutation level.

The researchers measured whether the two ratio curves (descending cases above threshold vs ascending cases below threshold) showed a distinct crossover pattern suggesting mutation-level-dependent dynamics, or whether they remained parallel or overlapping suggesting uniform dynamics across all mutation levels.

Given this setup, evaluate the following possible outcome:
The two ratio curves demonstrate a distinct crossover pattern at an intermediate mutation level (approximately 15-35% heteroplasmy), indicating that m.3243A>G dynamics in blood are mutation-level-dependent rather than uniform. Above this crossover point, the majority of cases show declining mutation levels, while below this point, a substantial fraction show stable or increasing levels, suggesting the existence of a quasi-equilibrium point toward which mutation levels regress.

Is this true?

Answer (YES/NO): NO